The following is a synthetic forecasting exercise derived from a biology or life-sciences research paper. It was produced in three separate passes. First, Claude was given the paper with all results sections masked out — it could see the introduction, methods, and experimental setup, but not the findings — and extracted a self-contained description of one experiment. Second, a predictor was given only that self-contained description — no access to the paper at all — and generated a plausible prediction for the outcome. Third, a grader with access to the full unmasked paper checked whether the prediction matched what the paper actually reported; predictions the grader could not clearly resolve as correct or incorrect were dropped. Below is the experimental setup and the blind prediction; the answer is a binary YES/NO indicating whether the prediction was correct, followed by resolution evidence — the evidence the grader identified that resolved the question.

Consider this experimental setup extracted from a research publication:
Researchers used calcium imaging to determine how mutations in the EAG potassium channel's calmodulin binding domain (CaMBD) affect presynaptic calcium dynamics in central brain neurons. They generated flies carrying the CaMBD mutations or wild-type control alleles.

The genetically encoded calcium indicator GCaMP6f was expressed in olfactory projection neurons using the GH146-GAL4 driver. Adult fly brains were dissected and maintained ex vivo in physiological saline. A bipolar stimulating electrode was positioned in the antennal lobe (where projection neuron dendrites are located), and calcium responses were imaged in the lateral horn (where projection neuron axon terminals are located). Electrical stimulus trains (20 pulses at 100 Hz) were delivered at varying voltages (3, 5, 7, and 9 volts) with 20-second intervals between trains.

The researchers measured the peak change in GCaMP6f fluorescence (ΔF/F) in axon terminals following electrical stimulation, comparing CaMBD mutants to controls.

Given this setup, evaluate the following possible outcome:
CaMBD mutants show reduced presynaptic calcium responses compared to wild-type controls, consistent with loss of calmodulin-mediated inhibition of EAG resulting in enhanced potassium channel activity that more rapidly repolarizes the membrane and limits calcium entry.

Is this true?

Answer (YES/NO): YES